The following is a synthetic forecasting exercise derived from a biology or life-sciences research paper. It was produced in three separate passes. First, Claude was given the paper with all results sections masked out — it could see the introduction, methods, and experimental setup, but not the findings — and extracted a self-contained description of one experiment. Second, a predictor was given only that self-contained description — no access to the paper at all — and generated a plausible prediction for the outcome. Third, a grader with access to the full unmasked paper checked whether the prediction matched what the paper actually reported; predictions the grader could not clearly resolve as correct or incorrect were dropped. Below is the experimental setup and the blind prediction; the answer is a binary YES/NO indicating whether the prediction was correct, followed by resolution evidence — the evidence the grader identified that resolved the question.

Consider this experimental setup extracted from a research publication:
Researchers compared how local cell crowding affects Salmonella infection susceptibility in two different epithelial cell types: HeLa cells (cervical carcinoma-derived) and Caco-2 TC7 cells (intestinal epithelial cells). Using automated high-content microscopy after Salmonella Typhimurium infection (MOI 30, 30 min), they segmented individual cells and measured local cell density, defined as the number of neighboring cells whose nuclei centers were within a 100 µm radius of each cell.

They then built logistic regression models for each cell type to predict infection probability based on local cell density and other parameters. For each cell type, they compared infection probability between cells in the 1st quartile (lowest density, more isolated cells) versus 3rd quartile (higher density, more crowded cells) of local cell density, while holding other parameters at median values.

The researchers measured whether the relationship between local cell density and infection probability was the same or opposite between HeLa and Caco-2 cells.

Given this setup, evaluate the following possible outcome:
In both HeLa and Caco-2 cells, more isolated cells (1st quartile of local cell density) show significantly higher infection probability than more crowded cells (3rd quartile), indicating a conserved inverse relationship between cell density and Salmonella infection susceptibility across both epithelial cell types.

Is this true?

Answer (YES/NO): NO